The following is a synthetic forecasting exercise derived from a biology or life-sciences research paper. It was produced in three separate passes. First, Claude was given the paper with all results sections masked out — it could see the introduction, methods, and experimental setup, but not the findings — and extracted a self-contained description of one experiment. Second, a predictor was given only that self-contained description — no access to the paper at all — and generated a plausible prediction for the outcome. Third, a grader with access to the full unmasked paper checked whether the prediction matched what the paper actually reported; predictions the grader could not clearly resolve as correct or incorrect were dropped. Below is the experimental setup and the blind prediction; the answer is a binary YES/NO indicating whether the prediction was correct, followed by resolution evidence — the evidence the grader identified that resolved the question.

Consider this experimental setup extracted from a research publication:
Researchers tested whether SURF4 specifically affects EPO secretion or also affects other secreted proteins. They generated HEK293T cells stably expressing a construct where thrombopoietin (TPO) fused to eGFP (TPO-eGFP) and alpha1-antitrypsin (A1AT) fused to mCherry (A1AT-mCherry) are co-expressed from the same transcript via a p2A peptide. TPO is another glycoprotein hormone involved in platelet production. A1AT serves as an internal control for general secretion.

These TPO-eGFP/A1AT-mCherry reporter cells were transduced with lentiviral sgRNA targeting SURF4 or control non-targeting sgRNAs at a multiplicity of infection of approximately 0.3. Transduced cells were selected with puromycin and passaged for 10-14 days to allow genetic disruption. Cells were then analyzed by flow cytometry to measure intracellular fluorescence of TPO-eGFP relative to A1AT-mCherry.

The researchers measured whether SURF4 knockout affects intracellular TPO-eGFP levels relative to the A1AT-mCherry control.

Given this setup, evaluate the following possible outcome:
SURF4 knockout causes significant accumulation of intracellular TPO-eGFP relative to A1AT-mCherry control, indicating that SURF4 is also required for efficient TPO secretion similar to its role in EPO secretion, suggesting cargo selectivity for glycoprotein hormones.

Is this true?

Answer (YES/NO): NO